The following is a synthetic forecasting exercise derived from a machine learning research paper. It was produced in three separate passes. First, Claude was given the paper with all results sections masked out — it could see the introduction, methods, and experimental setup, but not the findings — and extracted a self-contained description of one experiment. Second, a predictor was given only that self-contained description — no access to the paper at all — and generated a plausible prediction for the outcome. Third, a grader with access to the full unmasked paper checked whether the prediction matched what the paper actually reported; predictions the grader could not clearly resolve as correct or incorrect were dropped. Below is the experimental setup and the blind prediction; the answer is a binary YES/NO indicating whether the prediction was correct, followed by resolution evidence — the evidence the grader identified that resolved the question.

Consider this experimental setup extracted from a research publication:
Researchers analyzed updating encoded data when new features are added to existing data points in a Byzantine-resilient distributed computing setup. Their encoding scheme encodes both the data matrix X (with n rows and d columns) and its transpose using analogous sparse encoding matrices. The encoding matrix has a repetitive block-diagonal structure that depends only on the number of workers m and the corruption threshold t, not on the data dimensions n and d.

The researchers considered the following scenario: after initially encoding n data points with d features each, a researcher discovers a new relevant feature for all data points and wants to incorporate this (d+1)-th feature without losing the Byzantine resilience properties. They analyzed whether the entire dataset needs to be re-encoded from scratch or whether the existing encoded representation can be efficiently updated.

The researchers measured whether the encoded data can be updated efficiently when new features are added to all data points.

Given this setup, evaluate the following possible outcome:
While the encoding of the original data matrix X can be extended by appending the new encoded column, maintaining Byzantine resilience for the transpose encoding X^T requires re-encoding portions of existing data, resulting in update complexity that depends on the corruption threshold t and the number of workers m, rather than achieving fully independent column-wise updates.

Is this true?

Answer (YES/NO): YES